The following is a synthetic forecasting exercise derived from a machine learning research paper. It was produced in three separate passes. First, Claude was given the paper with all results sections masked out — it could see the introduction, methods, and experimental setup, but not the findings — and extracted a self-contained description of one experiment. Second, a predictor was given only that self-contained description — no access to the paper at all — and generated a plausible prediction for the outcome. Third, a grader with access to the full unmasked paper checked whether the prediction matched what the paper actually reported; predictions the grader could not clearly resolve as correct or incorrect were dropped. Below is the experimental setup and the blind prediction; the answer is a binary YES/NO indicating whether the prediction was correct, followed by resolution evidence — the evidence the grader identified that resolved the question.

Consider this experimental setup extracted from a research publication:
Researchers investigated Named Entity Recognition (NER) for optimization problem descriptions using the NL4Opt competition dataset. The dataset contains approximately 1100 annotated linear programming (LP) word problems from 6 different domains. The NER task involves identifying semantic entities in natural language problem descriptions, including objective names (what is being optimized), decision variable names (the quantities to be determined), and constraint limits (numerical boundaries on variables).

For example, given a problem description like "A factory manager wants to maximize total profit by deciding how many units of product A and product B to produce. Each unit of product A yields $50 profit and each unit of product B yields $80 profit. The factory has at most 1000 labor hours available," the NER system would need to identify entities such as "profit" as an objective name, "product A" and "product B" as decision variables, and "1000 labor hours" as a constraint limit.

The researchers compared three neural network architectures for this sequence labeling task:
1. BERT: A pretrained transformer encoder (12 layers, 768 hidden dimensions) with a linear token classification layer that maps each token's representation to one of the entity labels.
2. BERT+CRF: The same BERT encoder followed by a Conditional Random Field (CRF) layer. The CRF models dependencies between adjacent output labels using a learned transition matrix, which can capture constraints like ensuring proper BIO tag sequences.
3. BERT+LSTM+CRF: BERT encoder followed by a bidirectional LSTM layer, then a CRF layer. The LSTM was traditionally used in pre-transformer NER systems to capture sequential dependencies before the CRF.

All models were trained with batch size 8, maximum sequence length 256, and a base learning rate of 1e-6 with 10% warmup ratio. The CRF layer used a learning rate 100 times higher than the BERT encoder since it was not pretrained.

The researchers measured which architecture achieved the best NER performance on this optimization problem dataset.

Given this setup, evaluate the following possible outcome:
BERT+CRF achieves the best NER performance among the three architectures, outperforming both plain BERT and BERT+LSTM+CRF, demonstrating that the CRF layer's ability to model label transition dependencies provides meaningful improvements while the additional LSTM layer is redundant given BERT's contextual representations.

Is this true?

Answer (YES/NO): YES